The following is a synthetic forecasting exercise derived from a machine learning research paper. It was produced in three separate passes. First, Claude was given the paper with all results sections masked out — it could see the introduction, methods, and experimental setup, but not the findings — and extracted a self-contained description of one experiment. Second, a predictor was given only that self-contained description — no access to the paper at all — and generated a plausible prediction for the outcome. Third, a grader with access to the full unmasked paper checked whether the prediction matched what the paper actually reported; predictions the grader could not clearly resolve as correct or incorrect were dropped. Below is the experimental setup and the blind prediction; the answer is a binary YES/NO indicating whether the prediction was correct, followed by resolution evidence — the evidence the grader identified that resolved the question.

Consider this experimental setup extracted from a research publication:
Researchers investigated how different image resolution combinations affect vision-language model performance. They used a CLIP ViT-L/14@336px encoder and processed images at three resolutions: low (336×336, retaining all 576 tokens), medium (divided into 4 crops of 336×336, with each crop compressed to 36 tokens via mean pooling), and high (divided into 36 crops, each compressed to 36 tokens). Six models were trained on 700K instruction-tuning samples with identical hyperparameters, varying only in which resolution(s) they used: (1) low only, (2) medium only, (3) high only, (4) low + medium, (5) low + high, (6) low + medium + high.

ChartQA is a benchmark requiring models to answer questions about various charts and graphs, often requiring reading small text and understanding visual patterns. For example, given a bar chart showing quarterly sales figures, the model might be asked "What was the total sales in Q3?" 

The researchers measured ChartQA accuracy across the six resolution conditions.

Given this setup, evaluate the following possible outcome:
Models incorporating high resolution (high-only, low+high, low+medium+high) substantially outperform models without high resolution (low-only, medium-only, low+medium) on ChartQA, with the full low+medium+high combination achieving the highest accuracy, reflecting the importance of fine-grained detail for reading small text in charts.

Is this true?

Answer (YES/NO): YES